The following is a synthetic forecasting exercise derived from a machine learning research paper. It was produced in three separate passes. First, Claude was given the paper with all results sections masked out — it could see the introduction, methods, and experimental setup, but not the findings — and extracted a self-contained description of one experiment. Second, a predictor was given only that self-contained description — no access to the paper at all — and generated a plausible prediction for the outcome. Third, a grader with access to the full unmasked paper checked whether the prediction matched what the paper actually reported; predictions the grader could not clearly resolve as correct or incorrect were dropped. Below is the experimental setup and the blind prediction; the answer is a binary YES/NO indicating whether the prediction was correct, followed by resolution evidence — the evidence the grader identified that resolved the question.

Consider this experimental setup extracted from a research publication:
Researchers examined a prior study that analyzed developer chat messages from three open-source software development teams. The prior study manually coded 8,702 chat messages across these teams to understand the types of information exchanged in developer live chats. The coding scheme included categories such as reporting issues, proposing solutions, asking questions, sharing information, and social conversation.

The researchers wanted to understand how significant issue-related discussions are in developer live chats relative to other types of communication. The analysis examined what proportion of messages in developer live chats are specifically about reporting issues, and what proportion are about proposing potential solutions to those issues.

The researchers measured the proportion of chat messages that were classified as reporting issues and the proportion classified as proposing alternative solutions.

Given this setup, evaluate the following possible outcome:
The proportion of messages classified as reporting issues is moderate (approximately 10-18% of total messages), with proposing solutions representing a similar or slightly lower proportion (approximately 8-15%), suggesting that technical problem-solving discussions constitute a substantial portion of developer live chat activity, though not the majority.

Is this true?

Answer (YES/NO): NO